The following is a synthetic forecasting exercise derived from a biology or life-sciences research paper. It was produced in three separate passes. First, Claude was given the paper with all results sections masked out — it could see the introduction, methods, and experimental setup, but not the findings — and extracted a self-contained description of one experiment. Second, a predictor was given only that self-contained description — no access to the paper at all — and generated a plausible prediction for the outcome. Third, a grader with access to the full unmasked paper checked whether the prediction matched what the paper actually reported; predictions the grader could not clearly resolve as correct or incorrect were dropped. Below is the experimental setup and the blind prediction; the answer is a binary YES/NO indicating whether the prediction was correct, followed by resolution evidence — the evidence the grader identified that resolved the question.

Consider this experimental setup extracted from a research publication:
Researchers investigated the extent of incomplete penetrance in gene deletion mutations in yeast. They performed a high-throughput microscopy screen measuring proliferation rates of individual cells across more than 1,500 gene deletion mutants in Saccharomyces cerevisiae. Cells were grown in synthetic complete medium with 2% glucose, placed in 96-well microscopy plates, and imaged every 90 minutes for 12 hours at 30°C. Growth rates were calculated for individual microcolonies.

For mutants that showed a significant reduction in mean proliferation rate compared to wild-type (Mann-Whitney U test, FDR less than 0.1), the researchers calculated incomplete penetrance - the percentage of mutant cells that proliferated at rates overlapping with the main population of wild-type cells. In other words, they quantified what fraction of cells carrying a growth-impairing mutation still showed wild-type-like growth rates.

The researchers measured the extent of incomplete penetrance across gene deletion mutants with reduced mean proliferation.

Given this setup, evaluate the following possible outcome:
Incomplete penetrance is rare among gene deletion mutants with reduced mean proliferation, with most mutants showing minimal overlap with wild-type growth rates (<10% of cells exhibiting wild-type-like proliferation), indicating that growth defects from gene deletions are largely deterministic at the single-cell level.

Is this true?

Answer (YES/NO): NO